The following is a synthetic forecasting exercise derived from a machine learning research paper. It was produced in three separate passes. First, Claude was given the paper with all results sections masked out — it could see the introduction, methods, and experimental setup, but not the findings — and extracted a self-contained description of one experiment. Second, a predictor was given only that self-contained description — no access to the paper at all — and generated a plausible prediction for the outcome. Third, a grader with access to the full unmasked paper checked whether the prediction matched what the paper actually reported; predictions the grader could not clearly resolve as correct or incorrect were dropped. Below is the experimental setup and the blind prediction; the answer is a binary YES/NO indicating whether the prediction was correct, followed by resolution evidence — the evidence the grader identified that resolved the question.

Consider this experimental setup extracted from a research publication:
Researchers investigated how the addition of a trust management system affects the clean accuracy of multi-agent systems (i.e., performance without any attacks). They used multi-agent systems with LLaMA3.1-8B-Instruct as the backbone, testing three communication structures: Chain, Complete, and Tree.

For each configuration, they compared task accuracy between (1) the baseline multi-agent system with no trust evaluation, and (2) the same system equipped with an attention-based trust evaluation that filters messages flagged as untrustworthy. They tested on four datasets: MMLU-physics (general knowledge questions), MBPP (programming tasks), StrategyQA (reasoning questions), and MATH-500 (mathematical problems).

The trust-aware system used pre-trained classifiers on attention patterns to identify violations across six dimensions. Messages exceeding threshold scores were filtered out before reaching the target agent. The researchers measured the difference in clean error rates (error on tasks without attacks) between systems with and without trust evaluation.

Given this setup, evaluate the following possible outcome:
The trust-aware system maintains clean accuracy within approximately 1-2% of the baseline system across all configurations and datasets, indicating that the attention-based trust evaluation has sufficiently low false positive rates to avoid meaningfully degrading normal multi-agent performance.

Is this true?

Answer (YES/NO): NO